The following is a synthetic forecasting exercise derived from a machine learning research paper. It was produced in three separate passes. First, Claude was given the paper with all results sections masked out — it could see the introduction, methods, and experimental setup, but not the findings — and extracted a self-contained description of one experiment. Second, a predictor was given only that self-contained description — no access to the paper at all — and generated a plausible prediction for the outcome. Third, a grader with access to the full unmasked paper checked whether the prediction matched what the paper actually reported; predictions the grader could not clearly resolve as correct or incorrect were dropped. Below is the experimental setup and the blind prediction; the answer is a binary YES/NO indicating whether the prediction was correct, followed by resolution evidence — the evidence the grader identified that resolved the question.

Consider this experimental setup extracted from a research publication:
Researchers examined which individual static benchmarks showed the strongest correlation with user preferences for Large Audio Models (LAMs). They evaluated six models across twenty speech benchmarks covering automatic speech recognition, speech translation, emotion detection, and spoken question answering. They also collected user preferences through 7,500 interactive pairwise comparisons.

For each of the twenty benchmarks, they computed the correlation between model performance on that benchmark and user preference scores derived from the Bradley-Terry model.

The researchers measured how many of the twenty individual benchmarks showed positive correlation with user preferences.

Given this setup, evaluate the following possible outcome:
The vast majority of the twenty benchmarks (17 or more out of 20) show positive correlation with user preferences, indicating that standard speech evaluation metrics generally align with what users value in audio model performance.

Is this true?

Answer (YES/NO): NO